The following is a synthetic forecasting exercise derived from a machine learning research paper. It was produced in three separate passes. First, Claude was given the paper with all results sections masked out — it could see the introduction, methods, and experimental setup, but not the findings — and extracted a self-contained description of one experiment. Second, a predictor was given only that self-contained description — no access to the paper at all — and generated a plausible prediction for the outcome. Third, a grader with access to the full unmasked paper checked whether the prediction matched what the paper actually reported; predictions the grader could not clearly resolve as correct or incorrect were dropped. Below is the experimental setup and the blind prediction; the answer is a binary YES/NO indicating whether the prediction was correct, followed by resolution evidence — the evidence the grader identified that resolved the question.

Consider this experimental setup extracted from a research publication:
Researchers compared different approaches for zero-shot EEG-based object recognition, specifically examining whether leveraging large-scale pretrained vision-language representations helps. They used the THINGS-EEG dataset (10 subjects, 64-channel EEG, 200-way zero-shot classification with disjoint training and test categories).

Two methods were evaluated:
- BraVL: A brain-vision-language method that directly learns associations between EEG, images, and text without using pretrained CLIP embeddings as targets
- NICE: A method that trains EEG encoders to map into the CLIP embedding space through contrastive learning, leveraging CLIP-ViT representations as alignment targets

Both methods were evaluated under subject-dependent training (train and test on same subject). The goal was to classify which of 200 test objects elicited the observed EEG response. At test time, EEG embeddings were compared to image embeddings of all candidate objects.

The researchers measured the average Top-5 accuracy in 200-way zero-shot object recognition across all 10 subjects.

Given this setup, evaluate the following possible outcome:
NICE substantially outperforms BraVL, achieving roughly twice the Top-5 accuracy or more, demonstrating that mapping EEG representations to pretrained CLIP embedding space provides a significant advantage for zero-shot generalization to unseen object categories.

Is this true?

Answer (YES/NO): YES